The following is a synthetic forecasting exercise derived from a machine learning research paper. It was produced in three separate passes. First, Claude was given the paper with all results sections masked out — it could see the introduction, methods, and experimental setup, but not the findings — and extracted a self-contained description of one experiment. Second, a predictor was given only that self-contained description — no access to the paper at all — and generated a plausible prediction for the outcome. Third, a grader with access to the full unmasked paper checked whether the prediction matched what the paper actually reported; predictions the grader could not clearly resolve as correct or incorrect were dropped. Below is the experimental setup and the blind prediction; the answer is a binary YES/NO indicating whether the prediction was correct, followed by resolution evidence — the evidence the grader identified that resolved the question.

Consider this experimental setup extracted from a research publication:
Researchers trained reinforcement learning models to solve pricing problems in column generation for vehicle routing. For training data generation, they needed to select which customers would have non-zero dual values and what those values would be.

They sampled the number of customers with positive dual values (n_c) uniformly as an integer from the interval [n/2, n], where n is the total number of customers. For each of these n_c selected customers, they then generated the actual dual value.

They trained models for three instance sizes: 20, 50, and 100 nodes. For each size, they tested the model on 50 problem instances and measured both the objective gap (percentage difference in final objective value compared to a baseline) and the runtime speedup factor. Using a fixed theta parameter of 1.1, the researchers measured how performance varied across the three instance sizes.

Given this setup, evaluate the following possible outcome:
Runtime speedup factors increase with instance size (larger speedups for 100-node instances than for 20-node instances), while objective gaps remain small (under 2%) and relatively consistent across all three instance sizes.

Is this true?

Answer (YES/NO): NO